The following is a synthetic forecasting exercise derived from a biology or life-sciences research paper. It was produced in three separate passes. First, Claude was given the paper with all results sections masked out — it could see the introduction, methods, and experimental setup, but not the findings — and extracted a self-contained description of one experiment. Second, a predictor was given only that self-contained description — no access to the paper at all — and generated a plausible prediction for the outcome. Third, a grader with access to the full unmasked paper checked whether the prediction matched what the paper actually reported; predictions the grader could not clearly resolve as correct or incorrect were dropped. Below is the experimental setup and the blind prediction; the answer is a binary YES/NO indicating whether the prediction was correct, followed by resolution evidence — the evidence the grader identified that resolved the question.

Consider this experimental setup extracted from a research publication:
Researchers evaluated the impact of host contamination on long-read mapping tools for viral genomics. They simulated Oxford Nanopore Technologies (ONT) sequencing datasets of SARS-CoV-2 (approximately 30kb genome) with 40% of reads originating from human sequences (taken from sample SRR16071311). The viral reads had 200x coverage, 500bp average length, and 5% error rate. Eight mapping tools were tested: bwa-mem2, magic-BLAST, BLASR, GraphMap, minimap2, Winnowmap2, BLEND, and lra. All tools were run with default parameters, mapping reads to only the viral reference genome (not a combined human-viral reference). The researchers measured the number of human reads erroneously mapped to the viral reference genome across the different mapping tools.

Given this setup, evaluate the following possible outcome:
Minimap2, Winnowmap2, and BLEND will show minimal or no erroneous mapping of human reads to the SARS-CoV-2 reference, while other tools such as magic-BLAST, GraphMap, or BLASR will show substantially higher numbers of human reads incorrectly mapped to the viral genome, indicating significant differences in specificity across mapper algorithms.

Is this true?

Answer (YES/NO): NO